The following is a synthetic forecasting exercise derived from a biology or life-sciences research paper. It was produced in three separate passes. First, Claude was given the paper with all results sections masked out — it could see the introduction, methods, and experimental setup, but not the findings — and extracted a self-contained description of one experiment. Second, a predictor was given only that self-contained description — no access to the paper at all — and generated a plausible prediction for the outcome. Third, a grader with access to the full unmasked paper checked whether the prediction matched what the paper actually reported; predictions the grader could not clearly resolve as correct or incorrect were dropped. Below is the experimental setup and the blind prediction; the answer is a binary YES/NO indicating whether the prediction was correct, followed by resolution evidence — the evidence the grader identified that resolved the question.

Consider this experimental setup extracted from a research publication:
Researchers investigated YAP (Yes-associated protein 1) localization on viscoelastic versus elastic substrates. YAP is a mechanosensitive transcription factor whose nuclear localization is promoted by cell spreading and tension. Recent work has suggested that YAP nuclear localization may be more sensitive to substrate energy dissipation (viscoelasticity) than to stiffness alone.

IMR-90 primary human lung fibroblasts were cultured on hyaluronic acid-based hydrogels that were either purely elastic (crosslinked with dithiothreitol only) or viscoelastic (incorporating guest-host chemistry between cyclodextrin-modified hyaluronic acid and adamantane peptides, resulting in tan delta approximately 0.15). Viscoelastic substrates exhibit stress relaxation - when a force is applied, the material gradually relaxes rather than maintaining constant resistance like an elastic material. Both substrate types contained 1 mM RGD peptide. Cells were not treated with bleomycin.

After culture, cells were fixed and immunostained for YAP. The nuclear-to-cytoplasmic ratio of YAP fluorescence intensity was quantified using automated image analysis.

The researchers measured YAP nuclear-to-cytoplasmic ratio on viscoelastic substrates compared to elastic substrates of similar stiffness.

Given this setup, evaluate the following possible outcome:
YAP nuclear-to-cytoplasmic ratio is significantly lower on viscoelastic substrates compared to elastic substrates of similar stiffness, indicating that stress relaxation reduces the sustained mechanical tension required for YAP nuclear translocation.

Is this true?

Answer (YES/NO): NO